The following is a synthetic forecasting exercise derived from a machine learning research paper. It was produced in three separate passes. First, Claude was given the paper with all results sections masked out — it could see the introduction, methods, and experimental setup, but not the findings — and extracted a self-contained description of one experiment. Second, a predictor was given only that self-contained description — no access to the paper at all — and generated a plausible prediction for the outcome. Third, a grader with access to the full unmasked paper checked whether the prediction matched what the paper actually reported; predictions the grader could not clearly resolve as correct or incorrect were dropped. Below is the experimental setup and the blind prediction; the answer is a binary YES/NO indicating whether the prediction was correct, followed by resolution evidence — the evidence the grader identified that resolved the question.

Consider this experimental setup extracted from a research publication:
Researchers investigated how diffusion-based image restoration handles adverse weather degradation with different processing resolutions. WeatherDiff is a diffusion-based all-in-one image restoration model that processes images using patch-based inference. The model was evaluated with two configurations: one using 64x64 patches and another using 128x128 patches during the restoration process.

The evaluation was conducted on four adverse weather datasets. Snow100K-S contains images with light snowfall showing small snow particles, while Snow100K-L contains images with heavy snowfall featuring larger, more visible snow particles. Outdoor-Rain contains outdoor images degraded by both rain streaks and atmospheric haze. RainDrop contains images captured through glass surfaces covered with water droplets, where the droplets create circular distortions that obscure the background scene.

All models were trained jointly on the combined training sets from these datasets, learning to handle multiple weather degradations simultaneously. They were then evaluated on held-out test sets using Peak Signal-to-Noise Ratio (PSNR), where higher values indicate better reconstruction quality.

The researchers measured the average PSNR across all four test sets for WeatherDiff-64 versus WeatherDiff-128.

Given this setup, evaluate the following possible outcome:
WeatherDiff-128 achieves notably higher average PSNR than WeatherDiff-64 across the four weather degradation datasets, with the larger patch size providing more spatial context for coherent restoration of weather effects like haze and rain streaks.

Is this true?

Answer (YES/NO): NO